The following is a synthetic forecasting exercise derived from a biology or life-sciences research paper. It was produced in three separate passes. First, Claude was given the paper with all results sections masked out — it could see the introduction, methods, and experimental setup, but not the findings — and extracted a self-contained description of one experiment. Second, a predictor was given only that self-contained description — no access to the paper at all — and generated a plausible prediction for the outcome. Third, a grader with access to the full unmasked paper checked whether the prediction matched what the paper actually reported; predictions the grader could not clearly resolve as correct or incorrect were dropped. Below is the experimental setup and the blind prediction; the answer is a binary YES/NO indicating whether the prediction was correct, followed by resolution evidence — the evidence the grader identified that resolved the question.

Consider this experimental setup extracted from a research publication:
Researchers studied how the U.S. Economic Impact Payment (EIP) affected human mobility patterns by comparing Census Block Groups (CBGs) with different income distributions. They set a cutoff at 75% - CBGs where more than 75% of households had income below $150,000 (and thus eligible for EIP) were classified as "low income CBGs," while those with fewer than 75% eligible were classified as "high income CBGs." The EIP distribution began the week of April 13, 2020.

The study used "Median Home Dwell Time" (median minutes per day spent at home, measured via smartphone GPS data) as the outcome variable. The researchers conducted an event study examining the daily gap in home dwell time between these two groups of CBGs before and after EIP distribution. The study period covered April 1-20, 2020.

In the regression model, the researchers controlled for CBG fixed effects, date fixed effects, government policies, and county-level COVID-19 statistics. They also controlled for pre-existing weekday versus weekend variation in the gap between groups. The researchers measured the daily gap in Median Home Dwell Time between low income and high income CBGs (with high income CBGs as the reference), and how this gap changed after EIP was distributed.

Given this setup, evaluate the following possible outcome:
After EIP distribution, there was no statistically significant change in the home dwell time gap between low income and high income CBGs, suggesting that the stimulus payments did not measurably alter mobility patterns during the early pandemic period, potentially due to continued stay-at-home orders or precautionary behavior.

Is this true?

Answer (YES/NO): NO